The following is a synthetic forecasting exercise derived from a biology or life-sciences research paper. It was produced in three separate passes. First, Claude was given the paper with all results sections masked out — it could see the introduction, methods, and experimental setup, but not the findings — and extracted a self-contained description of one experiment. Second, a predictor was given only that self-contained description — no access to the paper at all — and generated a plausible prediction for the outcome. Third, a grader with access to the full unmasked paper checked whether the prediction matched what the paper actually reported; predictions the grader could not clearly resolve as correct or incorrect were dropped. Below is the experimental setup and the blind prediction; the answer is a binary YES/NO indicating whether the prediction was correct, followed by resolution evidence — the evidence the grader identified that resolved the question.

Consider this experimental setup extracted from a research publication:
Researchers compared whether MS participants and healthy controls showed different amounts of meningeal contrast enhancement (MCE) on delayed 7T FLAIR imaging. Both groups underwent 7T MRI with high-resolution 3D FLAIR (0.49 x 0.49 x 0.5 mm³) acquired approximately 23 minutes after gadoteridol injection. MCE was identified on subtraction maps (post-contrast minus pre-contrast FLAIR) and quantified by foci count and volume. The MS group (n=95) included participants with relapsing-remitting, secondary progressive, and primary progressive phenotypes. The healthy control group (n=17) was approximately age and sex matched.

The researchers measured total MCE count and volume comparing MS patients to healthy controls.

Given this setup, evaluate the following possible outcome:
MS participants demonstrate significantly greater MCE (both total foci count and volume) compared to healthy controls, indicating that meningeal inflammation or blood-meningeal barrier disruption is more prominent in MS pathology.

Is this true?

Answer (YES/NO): NO